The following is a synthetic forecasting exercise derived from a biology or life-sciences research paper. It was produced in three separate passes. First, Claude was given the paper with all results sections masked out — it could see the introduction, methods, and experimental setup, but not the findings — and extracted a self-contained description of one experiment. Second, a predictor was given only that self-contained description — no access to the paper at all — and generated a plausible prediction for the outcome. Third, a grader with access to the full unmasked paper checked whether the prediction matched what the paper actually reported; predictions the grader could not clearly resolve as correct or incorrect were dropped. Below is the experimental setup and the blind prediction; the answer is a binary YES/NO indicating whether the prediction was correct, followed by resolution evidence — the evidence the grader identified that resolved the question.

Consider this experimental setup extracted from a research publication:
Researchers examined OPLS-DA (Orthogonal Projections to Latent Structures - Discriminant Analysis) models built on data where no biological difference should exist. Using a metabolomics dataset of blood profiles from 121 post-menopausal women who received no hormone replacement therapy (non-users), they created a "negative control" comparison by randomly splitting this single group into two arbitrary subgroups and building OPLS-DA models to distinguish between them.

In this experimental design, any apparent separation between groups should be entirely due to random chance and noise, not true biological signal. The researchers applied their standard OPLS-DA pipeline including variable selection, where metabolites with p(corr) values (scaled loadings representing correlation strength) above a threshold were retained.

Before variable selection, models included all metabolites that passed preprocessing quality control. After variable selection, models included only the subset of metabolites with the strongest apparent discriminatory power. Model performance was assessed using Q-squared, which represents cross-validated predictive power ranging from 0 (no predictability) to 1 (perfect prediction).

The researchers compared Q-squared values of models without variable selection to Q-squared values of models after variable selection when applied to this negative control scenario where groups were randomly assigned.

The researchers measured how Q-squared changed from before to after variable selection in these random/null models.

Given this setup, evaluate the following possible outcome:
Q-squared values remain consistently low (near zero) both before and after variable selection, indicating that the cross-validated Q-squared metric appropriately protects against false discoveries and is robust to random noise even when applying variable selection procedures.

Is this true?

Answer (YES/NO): NO